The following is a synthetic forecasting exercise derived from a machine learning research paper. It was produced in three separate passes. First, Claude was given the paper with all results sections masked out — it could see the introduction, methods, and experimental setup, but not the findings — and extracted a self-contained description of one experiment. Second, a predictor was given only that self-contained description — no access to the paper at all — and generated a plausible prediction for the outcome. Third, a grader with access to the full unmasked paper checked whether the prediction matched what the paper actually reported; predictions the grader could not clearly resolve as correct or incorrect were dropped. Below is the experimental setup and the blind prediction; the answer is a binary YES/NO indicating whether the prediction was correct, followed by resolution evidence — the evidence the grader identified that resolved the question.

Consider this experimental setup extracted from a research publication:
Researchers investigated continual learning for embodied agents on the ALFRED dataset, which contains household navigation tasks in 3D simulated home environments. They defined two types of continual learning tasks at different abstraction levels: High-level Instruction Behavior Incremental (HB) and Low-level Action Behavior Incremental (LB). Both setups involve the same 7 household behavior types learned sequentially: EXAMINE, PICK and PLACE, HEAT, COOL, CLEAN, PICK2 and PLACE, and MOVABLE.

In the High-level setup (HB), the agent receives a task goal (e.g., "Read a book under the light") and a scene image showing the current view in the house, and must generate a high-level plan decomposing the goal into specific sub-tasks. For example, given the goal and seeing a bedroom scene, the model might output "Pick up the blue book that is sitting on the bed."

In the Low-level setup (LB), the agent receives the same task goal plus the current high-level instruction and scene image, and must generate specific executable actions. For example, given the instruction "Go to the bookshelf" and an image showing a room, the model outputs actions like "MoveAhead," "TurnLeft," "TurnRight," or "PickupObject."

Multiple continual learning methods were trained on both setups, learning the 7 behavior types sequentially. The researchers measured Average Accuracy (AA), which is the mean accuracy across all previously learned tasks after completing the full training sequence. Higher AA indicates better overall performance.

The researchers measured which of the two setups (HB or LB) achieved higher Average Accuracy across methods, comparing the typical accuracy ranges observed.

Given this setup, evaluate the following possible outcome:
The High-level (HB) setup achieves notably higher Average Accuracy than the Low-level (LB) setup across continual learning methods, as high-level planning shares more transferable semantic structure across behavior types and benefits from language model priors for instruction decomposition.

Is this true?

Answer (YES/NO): NO